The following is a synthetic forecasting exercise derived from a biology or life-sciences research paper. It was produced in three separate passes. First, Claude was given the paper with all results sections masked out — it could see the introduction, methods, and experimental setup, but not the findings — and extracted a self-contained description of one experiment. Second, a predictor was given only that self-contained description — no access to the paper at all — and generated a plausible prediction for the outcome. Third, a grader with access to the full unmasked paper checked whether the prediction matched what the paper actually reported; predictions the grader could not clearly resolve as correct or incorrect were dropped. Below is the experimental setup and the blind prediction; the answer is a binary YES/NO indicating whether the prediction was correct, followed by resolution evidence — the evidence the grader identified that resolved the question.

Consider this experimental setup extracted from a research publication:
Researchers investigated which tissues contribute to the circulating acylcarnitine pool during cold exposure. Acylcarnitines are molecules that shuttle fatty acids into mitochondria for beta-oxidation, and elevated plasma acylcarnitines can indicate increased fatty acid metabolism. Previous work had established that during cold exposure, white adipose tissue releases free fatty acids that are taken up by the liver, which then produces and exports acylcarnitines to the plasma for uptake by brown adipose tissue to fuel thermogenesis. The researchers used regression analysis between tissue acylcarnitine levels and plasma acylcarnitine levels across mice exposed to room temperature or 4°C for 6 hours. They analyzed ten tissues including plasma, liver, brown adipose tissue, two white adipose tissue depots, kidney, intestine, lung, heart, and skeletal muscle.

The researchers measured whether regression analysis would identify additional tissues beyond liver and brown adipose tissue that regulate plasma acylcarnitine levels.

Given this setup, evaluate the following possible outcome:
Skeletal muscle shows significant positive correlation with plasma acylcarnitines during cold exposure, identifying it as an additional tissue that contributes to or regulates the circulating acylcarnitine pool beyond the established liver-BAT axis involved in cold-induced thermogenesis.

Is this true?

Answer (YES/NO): NO